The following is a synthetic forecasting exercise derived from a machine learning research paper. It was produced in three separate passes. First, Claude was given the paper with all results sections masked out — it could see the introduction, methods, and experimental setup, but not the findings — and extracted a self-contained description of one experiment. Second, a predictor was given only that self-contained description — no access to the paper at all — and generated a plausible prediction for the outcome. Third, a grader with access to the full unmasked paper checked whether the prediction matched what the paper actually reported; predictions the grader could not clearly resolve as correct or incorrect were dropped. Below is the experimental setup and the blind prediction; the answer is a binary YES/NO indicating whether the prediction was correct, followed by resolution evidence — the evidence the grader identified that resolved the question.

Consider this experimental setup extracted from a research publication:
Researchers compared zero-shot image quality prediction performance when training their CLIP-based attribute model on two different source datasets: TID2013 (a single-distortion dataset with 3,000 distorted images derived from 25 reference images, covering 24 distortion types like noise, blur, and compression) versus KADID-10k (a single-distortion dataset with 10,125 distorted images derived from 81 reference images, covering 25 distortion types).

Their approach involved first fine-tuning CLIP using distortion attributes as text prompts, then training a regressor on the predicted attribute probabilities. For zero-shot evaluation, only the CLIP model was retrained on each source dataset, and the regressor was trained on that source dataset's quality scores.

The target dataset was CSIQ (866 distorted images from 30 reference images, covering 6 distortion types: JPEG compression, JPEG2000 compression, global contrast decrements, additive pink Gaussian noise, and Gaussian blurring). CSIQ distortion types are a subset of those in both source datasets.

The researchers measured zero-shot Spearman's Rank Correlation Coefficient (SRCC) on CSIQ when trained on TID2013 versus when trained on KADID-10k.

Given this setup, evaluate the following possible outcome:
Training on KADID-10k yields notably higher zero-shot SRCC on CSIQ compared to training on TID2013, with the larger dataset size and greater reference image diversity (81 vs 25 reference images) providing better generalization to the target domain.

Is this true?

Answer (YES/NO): NO